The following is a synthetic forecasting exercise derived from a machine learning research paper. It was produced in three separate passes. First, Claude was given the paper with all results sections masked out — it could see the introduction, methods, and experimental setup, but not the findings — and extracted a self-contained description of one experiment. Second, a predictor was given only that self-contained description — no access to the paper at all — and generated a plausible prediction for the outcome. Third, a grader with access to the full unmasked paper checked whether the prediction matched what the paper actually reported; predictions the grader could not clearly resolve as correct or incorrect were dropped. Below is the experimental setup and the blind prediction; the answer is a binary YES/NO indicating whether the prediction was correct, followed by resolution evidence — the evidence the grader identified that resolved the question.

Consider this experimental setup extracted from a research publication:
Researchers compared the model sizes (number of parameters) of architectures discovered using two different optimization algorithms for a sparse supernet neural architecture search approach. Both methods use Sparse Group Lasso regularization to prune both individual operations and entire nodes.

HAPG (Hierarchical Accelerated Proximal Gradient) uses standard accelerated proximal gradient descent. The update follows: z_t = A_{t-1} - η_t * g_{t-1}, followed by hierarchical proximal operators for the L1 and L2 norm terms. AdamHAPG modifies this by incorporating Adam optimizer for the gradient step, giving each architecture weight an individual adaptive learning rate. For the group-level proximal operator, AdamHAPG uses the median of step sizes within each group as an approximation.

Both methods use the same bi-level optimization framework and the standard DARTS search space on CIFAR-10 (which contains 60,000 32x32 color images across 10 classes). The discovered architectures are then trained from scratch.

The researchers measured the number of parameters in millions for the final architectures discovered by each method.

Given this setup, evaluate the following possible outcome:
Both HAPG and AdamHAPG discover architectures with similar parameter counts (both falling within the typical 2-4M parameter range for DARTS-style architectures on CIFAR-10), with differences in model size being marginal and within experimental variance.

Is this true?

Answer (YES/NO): NO